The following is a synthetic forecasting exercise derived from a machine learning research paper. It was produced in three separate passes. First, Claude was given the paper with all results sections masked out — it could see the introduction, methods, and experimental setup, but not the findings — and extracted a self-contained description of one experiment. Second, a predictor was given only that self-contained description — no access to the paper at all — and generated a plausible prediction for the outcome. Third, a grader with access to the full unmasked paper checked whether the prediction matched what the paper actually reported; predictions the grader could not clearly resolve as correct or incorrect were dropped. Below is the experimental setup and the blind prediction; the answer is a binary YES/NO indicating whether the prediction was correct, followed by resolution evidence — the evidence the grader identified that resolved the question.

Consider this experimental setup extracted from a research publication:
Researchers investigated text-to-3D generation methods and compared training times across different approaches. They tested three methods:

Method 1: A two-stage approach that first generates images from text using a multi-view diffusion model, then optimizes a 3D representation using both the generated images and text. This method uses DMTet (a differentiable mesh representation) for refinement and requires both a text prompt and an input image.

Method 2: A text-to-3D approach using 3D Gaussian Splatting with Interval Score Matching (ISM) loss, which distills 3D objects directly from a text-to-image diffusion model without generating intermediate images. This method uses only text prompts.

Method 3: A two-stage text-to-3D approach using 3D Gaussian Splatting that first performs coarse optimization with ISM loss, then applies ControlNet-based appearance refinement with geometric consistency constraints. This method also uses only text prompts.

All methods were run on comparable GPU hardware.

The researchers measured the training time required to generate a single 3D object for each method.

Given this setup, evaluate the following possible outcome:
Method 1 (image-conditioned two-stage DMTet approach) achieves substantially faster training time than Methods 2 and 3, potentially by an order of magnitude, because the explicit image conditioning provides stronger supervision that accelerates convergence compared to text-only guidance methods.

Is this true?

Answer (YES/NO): NO